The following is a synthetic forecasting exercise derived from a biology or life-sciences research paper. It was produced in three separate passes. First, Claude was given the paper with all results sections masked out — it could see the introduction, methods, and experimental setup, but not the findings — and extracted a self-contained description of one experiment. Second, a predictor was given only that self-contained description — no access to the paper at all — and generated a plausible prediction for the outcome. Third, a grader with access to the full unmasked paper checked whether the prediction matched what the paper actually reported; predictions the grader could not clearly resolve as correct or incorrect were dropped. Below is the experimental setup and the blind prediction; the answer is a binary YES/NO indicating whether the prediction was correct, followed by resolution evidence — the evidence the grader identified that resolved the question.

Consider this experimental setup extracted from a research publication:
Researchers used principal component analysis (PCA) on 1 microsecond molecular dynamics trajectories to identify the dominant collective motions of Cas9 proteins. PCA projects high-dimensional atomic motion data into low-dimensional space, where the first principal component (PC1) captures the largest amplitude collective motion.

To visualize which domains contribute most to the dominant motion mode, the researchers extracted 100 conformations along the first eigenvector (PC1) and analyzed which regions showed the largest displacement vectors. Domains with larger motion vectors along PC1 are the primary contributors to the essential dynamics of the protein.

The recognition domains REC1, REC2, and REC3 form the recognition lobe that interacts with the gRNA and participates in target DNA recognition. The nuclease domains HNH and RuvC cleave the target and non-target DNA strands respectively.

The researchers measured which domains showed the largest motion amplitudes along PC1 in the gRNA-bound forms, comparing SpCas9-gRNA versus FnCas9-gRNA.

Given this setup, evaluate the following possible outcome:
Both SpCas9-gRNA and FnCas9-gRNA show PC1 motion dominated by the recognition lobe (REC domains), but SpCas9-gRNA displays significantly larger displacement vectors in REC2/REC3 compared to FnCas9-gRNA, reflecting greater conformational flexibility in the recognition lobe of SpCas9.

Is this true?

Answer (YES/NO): NO